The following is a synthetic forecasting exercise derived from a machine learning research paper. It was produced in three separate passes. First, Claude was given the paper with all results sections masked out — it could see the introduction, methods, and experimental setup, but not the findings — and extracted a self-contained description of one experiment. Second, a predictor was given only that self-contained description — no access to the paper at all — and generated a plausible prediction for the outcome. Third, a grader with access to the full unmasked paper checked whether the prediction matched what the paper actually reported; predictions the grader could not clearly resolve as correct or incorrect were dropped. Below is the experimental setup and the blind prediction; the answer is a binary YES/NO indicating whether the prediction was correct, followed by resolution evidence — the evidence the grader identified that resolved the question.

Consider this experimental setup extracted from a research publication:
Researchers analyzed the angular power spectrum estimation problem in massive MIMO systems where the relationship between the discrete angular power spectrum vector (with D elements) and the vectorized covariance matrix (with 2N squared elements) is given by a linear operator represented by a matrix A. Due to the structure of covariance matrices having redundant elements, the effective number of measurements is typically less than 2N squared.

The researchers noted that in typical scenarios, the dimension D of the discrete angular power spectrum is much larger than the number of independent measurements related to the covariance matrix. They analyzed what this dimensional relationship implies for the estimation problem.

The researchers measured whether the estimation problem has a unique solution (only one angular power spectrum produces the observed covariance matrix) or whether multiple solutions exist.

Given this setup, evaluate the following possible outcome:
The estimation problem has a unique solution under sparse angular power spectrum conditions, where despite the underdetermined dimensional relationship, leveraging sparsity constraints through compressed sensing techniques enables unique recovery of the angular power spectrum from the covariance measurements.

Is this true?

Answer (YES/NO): NO